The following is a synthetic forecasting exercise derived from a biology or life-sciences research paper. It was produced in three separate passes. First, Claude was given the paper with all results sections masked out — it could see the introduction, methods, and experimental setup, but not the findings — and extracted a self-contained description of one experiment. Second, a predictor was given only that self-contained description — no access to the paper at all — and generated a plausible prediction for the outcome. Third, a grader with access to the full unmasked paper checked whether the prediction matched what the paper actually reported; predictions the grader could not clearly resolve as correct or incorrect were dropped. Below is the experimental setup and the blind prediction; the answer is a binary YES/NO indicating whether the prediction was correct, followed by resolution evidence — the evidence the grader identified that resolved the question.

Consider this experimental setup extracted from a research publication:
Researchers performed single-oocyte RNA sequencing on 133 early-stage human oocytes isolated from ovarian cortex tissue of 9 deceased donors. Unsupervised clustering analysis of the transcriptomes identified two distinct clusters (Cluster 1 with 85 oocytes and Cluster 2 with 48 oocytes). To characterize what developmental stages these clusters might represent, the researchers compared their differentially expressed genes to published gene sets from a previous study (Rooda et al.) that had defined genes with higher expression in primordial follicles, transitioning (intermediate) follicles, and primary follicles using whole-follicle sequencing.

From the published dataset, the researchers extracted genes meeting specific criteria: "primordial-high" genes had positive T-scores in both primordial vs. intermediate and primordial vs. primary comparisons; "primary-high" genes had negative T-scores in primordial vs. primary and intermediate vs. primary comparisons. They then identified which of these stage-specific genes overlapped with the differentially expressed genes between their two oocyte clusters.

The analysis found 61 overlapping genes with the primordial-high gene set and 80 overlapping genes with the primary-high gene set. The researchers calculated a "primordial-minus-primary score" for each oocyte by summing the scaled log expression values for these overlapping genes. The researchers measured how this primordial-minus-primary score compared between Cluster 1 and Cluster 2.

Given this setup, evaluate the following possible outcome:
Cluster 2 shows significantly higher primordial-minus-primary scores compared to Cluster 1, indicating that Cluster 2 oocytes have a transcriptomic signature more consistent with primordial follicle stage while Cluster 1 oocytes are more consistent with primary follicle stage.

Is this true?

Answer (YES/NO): NO